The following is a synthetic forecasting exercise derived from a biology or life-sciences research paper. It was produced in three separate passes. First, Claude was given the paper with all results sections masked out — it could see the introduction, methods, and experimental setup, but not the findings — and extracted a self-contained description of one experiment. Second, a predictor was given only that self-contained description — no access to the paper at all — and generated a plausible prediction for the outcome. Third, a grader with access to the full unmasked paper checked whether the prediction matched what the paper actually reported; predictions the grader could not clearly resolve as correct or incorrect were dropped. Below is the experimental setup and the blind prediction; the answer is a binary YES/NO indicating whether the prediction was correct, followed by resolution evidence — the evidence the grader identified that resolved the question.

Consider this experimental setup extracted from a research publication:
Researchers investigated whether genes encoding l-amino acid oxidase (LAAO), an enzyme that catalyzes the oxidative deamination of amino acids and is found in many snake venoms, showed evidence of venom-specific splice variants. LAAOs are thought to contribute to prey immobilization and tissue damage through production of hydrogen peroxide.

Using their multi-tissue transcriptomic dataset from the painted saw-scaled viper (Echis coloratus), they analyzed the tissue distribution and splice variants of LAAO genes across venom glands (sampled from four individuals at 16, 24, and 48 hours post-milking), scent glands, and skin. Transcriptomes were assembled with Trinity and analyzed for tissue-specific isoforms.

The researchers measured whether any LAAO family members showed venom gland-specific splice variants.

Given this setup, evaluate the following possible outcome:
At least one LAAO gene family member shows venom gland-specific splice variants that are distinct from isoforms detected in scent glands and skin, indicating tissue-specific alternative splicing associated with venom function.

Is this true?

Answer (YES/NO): YES